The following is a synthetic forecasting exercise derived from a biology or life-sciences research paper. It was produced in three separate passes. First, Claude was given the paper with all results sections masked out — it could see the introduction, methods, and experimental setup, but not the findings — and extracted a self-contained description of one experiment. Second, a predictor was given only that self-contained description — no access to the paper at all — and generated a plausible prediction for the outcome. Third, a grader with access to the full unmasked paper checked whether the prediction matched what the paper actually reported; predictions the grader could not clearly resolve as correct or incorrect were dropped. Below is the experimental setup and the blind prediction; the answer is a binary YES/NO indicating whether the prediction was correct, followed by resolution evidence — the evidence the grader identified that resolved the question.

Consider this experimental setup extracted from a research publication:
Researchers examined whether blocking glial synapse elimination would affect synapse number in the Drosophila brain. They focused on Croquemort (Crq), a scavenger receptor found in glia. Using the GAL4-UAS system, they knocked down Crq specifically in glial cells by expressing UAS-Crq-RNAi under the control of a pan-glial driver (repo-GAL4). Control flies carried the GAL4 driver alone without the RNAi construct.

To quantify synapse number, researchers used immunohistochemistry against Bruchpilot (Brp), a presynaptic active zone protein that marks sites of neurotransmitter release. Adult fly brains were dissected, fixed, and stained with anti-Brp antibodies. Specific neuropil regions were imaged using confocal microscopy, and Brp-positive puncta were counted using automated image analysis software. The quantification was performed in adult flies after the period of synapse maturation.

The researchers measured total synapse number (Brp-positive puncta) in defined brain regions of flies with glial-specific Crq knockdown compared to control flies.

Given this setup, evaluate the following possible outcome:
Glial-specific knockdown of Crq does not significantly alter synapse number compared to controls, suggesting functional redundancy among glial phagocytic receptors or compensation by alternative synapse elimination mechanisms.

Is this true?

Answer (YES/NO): NO